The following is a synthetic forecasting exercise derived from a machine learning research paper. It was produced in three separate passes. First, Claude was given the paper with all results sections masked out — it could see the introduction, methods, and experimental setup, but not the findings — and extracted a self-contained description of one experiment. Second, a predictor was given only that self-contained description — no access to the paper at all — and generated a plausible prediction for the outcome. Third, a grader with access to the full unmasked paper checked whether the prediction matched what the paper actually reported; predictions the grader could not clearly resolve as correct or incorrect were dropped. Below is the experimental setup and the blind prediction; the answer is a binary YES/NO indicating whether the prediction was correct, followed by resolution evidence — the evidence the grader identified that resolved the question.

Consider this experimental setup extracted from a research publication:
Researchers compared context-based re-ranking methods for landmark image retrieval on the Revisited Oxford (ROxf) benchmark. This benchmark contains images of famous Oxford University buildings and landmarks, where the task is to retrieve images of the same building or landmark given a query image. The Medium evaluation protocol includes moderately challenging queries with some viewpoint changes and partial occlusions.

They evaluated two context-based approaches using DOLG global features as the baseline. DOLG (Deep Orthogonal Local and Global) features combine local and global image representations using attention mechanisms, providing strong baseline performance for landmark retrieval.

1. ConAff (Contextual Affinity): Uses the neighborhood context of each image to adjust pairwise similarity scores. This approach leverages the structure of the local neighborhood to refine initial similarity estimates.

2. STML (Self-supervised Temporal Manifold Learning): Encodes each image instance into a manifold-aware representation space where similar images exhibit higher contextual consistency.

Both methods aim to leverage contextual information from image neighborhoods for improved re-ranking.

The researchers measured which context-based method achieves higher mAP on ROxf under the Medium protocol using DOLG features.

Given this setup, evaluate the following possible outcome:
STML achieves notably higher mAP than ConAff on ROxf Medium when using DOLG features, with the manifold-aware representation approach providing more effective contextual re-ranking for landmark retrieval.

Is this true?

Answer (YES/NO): NO